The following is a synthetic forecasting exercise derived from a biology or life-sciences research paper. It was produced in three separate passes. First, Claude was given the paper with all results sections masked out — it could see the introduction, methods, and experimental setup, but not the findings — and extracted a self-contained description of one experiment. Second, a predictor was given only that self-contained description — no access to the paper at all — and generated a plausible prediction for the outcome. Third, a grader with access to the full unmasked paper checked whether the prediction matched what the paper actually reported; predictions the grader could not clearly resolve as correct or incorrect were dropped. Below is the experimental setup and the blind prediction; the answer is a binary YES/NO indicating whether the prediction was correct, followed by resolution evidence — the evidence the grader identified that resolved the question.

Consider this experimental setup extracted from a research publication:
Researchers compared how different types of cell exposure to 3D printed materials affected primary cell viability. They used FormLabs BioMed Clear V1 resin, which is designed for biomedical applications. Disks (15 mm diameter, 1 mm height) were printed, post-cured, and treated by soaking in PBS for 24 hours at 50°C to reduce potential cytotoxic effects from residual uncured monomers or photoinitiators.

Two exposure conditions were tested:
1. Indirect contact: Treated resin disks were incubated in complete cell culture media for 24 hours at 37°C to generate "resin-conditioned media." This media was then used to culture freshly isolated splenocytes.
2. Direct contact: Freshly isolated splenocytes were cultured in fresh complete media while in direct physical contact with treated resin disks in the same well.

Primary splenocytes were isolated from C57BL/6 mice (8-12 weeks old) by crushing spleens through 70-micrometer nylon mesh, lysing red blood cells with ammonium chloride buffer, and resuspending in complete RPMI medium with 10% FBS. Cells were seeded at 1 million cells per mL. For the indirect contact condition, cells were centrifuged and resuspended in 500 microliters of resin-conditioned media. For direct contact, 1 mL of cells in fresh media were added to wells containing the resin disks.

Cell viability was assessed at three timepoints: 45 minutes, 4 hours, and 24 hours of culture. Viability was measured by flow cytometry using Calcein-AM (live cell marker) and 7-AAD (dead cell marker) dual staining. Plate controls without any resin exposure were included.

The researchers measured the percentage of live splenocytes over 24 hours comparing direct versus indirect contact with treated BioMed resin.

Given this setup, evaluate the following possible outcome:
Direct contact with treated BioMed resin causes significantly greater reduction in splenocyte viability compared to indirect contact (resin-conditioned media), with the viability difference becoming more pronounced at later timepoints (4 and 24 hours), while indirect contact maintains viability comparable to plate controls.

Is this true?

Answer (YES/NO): NO